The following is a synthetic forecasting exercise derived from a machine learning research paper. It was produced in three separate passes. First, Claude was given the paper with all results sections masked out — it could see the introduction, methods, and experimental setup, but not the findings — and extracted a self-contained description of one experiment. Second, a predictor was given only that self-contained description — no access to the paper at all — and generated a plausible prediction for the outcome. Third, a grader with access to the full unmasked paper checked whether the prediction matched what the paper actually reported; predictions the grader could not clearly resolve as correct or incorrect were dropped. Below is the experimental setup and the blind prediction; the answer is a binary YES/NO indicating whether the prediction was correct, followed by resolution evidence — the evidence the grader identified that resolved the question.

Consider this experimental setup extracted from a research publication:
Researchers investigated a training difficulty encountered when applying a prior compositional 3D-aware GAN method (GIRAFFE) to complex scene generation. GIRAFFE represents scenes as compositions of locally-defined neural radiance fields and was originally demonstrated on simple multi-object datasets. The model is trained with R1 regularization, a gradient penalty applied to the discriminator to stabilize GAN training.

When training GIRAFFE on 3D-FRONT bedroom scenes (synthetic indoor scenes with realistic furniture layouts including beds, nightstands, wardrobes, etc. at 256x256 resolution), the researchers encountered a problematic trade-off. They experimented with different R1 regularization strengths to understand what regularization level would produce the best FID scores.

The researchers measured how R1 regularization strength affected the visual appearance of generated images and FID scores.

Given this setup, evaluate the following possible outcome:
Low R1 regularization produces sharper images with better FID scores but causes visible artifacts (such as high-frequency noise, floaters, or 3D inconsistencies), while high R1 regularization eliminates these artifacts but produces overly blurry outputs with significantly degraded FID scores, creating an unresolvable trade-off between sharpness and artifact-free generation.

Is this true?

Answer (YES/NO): NO